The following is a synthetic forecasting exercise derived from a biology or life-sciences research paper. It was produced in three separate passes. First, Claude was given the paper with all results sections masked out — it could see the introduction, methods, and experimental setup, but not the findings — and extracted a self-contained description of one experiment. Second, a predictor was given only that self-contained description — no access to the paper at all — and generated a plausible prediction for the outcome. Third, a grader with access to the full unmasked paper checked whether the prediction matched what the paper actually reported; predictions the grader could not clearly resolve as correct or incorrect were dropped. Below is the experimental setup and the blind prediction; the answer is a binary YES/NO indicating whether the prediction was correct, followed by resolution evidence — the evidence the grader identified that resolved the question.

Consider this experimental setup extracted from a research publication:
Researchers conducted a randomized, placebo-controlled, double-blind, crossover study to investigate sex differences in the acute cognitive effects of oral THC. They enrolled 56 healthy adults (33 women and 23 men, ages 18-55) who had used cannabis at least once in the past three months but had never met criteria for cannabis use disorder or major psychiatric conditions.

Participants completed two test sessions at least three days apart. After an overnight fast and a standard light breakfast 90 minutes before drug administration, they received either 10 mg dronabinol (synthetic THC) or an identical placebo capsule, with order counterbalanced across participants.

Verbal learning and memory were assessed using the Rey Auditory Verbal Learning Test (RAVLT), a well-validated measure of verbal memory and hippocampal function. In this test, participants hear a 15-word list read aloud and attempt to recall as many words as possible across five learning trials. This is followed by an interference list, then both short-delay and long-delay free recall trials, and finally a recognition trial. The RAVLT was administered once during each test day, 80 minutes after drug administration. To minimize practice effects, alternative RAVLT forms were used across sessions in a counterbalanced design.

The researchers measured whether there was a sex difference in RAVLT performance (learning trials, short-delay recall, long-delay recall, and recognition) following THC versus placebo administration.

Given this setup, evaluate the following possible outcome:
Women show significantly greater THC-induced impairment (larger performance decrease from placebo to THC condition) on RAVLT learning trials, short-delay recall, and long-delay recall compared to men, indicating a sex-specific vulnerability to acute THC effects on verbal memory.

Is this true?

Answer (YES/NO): NO